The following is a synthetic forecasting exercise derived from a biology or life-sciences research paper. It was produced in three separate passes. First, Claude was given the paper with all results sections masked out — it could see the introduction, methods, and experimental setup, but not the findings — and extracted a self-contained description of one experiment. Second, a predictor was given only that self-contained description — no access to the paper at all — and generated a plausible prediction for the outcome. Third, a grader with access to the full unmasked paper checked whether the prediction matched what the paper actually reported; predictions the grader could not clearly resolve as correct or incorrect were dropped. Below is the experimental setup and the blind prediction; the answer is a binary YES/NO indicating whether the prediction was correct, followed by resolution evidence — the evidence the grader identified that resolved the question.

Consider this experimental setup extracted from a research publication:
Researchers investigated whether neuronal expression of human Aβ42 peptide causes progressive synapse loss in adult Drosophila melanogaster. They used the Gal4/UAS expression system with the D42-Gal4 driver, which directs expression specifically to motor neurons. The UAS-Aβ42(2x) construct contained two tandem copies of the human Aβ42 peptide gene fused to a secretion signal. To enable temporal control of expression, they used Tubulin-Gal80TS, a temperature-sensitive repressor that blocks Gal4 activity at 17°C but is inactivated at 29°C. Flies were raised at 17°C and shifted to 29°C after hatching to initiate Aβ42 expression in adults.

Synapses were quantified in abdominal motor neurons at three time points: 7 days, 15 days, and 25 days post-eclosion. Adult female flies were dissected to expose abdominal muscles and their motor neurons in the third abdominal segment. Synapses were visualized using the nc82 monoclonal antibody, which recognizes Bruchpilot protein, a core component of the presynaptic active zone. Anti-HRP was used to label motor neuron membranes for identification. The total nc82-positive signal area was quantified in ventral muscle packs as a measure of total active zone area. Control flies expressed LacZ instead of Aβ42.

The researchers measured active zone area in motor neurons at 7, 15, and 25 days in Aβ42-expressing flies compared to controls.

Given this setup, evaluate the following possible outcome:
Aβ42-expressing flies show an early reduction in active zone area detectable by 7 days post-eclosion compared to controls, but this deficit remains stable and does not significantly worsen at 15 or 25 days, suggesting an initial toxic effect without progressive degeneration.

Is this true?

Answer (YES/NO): NO